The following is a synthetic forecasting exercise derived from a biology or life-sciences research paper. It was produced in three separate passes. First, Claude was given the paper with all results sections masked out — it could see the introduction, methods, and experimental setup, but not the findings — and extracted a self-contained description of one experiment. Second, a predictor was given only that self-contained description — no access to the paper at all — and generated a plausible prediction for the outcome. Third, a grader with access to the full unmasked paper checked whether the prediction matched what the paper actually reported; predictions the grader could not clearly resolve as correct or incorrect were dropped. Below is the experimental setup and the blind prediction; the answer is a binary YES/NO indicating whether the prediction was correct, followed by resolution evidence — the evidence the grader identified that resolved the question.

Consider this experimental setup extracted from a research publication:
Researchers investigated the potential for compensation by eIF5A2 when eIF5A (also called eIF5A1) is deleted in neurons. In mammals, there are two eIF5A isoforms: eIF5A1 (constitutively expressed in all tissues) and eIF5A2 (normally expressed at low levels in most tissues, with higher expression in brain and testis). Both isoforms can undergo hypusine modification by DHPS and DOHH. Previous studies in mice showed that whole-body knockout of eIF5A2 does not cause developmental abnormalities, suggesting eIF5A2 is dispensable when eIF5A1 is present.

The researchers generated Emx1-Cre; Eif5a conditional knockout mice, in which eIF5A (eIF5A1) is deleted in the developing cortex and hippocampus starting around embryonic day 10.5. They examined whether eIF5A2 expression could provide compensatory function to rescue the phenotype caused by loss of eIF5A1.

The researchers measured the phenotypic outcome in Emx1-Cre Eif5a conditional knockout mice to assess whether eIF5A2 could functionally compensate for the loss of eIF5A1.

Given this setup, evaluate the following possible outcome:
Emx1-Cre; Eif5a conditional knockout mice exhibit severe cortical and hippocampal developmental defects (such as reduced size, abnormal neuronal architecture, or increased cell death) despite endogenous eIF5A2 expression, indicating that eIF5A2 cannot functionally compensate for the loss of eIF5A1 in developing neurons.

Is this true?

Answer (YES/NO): YES